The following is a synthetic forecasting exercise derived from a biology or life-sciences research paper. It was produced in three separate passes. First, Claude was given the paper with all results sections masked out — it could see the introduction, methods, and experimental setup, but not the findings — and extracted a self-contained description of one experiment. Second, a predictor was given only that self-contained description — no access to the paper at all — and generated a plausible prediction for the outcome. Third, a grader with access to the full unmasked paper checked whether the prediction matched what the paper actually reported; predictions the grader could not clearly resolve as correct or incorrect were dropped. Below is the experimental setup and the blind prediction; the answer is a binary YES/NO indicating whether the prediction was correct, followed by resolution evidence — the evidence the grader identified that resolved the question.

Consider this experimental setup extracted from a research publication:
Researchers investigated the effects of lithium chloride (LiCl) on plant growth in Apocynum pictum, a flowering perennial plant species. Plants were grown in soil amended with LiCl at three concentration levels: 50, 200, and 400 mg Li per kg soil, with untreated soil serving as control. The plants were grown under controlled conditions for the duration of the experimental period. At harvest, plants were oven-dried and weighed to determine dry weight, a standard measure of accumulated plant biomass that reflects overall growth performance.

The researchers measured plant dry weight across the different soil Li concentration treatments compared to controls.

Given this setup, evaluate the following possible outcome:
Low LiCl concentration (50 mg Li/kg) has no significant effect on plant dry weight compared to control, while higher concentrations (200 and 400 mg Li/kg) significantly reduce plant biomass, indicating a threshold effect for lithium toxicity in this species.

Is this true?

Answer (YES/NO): YES